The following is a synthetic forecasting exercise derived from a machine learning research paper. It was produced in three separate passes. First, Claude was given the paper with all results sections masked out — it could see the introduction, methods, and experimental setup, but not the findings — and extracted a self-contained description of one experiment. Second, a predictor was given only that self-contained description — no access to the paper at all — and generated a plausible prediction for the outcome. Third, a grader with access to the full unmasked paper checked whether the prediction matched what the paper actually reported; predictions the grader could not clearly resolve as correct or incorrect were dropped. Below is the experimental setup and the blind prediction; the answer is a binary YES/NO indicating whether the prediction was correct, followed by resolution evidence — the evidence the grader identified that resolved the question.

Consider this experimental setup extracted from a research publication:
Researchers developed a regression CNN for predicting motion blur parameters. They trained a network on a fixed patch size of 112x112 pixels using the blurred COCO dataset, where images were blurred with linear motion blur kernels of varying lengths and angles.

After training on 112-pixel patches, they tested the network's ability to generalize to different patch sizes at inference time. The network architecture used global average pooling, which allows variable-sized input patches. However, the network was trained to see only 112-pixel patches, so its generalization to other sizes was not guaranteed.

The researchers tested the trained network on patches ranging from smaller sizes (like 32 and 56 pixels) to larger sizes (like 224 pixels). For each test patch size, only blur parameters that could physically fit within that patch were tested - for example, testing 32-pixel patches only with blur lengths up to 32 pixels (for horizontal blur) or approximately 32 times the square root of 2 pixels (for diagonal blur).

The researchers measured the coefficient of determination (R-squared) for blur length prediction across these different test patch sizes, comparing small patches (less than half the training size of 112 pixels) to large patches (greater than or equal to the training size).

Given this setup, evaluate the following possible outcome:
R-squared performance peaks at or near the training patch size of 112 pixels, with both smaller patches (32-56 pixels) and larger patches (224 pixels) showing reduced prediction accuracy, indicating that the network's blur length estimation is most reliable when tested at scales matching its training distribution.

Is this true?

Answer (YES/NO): NO